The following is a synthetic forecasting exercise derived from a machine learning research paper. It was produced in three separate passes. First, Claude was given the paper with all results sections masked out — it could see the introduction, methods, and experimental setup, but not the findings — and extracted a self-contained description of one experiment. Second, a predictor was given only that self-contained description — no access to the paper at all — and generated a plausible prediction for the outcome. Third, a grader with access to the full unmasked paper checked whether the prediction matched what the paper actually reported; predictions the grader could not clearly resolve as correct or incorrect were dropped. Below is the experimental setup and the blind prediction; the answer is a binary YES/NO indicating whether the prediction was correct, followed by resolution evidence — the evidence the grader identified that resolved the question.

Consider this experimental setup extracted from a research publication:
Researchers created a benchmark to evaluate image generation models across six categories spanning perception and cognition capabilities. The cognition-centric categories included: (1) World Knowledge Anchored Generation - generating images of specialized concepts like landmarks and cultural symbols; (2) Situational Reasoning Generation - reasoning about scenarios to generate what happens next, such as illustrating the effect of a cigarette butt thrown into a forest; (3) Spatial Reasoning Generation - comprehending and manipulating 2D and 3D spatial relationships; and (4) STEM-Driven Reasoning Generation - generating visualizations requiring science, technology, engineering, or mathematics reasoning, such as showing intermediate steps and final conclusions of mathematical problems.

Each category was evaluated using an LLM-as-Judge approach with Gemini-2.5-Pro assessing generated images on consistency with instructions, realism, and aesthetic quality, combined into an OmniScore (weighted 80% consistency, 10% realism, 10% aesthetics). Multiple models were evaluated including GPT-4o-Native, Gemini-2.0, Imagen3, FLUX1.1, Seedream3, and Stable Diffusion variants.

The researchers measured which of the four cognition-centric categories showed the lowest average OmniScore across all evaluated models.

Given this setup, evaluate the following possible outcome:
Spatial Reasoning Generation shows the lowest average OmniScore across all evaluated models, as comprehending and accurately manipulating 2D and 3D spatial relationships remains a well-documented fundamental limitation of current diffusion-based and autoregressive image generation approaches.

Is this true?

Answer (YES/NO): NO